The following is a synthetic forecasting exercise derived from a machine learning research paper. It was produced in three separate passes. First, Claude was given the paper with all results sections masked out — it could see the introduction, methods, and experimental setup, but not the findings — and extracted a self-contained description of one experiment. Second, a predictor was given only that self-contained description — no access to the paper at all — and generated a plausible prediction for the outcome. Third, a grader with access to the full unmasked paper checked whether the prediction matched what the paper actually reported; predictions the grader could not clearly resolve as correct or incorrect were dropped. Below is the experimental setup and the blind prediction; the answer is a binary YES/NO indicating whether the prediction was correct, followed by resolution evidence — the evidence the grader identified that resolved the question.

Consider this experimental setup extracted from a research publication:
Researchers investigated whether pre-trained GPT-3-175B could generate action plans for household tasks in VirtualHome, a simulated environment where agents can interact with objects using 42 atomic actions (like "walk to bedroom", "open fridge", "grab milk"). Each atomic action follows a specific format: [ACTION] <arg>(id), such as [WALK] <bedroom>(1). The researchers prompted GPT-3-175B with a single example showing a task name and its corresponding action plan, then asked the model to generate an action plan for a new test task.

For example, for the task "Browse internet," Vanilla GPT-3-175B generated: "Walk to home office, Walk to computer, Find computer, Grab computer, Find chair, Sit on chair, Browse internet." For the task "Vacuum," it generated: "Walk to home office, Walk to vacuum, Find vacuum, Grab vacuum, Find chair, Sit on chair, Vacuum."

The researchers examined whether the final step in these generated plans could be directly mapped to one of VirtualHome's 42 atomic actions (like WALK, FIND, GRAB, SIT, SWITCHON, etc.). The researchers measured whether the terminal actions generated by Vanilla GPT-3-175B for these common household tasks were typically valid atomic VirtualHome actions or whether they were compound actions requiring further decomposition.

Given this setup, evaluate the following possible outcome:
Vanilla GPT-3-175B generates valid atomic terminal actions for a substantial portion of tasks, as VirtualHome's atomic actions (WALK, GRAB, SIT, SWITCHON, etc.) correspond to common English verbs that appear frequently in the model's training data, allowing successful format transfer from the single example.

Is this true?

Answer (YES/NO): YES